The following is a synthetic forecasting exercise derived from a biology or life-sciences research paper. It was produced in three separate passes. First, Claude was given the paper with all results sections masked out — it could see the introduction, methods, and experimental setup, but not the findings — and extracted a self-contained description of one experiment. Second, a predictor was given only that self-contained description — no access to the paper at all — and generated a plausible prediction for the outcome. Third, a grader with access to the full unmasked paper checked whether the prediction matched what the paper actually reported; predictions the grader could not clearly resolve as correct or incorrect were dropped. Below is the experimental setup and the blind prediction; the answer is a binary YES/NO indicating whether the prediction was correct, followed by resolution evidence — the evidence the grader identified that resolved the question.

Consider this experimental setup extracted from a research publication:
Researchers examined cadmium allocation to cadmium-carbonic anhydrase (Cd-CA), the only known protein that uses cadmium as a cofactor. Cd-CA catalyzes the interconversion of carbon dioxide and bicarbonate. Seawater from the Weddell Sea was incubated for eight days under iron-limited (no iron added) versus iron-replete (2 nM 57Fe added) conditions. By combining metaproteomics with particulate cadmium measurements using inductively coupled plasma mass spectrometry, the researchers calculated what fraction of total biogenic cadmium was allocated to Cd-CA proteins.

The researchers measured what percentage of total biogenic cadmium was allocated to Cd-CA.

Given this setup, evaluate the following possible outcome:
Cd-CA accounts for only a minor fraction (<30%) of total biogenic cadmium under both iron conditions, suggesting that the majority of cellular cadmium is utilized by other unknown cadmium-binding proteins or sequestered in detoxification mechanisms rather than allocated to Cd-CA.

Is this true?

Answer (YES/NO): YES